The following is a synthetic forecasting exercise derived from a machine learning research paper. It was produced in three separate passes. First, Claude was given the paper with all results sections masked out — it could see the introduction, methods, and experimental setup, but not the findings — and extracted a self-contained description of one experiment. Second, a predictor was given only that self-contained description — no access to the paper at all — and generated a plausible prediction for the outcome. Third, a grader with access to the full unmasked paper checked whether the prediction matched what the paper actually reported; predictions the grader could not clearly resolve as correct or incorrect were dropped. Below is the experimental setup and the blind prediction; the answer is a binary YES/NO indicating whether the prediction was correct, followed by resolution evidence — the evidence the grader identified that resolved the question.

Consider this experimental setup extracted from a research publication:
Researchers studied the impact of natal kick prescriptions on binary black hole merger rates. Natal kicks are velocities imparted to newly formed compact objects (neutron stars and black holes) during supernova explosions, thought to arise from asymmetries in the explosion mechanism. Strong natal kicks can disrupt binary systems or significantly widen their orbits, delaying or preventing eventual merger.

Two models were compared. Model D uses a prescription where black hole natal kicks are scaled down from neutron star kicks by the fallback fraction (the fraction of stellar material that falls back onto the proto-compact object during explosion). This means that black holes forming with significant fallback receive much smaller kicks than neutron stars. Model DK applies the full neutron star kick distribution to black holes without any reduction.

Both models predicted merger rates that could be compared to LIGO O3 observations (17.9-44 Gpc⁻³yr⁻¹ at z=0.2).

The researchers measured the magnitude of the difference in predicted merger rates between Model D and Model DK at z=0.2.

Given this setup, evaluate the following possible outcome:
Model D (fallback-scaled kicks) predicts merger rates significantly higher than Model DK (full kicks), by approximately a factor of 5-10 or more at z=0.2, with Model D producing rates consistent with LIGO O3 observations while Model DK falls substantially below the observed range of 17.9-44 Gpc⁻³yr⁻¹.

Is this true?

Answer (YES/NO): NO